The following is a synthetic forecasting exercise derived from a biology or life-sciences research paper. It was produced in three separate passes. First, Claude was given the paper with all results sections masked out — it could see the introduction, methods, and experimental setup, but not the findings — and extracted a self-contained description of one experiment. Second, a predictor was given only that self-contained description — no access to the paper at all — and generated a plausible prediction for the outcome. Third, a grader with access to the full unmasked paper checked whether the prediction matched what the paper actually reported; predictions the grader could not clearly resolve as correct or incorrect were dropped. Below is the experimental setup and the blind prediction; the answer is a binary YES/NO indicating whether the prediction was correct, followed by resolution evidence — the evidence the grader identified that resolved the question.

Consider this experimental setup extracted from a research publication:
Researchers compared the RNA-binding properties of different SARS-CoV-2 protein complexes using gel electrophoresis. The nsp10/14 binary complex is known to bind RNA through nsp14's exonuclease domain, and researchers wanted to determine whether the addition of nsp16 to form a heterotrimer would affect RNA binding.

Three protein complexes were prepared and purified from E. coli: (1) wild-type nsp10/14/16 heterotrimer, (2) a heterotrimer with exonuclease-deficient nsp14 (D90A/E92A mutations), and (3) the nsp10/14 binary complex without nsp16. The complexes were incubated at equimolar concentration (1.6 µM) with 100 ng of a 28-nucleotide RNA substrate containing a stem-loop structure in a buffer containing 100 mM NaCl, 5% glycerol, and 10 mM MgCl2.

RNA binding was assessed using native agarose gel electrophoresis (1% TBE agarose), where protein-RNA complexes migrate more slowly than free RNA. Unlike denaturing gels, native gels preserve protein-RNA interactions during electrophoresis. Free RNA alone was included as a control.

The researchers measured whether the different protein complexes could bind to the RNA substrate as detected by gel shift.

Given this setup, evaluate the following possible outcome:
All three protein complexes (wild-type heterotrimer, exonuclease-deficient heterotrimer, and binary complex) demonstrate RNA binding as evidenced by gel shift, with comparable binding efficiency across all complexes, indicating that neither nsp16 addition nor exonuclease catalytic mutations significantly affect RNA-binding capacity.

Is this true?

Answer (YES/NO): NO